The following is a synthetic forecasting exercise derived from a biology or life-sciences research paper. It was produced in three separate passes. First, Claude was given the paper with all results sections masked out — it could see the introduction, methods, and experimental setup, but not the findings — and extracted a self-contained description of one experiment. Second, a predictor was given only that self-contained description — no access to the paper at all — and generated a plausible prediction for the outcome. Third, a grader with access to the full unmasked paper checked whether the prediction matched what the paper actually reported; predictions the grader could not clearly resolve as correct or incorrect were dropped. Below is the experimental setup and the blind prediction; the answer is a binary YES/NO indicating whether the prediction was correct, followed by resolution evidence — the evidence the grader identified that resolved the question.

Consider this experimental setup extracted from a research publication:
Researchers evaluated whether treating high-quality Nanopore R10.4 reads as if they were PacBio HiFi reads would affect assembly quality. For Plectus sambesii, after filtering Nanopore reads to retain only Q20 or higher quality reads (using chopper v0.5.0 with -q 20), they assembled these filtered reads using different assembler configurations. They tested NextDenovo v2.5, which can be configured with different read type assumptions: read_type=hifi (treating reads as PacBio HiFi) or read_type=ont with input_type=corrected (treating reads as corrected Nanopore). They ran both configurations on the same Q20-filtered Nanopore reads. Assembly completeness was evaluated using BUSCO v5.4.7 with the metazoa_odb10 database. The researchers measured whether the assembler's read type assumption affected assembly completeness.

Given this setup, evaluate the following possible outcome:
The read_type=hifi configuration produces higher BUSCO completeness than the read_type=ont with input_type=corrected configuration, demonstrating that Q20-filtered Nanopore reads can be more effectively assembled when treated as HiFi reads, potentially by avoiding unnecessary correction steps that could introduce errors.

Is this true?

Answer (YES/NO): NO